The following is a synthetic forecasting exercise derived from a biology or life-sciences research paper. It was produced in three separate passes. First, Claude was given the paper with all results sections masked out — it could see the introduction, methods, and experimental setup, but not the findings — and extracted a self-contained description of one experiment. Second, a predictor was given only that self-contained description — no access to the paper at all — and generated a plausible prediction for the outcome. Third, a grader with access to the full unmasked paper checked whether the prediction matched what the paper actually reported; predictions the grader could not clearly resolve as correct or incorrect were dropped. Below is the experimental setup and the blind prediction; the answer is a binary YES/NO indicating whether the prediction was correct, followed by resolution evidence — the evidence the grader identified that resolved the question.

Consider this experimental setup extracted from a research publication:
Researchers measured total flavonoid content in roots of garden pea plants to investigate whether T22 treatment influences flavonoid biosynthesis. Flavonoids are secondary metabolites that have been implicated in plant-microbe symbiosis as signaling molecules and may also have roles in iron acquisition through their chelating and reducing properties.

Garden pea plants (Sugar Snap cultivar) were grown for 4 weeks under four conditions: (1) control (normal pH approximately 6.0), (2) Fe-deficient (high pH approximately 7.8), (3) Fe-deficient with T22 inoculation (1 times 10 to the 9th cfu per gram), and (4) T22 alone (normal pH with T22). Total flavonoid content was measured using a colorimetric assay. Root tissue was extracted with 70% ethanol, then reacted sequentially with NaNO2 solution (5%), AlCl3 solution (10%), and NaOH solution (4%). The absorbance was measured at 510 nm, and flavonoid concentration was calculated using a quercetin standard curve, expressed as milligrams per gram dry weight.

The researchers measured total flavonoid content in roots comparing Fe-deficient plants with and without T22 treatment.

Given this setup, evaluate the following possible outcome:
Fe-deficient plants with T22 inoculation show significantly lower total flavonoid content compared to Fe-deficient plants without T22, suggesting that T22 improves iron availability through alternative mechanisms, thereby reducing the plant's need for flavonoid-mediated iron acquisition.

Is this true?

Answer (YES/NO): NO